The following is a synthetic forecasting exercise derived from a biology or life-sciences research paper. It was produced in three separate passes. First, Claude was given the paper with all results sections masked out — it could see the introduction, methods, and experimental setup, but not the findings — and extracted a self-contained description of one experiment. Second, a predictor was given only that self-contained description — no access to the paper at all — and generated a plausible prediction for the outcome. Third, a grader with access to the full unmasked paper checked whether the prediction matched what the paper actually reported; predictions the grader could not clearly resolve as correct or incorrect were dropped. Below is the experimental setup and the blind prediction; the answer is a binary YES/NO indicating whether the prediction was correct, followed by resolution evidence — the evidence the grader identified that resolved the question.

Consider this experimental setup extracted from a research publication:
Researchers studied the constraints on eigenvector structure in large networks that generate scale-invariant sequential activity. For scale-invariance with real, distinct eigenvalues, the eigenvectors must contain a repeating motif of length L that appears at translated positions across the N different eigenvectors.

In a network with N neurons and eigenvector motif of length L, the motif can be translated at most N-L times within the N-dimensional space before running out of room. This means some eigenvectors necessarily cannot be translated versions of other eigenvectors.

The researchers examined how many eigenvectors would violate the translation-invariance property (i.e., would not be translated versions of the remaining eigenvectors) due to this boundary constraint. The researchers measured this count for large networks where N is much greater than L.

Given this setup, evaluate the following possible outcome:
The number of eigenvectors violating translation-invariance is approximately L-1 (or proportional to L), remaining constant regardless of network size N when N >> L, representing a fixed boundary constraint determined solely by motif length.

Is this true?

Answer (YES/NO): NO